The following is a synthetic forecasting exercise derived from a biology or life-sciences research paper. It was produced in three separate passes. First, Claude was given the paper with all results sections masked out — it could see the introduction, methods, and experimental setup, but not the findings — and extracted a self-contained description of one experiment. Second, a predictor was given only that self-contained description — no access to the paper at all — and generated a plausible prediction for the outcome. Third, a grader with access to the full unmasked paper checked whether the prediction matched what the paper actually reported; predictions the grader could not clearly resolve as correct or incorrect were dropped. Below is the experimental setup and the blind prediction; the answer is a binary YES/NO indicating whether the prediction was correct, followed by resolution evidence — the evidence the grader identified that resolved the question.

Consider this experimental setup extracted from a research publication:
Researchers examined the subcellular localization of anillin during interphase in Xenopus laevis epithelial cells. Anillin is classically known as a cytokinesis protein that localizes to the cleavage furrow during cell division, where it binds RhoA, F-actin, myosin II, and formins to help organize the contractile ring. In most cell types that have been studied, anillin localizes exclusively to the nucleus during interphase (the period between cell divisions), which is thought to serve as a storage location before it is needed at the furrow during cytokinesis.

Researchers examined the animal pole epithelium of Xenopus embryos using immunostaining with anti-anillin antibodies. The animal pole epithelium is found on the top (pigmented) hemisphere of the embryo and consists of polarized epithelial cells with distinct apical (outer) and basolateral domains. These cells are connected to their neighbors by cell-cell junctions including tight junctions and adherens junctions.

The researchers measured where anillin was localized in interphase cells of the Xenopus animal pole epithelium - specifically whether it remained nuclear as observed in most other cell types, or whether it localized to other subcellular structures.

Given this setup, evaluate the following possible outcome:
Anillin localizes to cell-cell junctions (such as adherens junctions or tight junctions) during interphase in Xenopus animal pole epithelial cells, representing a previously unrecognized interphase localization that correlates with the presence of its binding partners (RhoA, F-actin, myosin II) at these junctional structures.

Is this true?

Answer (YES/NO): YES